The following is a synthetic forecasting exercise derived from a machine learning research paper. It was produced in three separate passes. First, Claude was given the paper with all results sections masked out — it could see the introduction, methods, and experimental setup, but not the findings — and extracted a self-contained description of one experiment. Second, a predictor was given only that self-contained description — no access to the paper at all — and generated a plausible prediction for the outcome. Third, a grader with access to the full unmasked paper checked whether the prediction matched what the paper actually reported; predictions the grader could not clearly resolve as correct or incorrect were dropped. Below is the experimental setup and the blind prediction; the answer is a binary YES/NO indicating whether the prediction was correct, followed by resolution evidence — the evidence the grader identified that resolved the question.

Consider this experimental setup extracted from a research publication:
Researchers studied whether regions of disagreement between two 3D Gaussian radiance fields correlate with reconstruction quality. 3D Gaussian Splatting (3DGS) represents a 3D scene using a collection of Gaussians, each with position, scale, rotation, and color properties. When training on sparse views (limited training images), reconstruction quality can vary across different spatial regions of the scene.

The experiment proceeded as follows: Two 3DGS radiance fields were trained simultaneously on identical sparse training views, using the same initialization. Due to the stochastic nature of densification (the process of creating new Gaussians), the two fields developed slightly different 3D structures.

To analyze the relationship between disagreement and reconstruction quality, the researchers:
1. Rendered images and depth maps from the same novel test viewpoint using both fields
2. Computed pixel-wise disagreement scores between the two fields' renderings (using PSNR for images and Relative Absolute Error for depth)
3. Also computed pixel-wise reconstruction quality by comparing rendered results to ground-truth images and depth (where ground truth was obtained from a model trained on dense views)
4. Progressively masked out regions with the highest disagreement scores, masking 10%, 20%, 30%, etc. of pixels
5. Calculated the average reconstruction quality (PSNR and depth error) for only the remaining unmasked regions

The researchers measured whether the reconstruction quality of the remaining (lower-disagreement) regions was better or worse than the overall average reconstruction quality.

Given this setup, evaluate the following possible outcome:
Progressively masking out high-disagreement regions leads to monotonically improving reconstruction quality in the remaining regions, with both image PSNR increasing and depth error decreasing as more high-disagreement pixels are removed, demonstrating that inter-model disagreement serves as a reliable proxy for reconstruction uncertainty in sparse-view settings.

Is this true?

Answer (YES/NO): YES